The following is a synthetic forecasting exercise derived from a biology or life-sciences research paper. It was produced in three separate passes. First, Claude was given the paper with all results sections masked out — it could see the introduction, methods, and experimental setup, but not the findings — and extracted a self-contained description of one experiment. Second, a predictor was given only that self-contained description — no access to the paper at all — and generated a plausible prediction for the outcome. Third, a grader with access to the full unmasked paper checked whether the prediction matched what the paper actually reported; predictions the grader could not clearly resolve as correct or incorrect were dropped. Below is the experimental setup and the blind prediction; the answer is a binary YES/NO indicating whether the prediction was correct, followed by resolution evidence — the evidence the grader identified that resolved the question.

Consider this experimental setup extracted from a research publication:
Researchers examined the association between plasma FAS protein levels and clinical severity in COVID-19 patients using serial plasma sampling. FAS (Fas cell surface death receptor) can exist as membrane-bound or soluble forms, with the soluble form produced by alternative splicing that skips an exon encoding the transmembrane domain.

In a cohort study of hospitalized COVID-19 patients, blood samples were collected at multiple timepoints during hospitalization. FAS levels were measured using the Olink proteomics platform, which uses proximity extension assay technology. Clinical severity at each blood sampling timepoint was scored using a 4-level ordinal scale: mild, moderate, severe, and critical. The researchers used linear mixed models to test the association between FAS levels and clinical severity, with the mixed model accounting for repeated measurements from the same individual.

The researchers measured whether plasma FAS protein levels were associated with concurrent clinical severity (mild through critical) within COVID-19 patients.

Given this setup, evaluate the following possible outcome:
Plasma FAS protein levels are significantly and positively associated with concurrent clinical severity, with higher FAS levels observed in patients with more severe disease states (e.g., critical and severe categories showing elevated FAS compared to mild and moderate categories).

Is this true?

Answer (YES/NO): YES